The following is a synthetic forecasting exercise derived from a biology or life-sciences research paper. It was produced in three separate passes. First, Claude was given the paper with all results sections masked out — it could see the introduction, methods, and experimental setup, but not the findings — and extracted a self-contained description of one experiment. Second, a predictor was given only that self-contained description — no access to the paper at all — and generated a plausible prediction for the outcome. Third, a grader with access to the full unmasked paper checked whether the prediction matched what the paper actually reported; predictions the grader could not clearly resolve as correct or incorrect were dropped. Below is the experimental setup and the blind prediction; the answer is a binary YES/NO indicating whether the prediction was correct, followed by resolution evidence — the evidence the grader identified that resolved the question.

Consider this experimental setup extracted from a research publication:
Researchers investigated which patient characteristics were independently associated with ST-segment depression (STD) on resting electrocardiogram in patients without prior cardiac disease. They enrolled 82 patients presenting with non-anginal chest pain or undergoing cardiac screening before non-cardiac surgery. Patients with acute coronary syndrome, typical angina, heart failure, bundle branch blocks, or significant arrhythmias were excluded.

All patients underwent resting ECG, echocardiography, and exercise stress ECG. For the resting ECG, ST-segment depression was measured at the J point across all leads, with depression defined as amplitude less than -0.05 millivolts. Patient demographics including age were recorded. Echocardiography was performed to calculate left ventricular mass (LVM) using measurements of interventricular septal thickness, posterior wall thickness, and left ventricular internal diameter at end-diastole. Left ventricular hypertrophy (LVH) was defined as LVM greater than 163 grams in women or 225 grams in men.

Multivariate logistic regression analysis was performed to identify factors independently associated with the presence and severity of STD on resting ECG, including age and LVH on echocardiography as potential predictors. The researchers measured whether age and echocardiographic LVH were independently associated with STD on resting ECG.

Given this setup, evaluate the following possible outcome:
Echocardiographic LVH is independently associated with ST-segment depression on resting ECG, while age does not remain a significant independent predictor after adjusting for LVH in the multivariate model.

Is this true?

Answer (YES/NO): NO